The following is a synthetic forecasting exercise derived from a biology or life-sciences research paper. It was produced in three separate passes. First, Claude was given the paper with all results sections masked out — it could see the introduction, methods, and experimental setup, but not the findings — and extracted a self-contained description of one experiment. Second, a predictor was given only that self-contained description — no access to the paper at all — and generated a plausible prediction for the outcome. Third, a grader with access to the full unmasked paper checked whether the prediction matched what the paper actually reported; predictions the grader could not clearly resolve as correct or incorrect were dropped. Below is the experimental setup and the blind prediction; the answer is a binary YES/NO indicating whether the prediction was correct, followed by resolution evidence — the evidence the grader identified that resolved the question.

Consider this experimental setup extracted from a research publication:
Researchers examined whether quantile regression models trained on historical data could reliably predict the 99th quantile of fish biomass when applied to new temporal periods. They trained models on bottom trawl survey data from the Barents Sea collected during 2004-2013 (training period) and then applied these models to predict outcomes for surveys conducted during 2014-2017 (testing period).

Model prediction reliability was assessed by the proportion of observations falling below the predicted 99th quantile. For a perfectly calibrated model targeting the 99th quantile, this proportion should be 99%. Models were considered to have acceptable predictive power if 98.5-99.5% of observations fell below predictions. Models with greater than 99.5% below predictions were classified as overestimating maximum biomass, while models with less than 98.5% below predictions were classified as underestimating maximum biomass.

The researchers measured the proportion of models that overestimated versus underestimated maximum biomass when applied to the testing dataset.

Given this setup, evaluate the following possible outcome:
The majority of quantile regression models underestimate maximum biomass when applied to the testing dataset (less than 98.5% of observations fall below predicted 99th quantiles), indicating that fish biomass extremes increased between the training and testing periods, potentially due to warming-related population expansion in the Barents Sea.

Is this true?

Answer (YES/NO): NO